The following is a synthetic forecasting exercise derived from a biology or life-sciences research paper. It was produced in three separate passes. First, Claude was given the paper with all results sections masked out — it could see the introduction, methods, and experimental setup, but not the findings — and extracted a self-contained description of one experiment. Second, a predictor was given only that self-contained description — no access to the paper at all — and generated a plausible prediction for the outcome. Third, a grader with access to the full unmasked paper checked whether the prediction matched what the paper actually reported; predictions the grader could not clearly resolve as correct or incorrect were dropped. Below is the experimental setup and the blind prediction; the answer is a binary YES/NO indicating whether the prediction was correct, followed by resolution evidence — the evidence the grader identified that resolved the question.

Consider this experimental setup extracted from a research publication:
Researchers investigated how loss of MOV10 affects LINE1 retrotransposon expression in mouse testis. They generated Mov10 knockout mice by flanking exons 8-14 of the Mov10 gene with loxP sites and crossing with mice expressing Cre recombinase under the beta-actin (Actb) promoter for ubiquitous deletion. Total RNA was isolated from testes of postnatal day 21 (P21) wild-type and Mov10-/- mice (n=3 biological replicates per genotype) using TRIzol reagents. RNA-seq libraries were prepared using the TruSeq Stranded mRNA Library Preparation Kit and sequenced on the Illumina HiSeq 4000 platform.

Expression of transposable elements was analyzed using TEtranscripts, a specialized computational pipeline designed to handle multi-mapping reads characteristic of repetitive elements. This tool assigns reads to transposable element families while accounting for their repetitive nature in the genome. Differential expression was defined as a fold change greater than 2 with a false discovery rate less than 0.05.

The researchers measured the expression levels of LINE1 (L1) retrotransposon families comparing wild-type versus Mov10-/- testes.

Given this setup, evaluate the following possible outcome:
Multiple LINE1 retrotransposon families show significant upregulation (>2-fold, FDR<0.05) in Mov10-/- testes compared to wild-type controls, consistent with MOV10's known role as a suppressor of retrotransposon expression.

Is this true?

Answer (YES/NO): NO